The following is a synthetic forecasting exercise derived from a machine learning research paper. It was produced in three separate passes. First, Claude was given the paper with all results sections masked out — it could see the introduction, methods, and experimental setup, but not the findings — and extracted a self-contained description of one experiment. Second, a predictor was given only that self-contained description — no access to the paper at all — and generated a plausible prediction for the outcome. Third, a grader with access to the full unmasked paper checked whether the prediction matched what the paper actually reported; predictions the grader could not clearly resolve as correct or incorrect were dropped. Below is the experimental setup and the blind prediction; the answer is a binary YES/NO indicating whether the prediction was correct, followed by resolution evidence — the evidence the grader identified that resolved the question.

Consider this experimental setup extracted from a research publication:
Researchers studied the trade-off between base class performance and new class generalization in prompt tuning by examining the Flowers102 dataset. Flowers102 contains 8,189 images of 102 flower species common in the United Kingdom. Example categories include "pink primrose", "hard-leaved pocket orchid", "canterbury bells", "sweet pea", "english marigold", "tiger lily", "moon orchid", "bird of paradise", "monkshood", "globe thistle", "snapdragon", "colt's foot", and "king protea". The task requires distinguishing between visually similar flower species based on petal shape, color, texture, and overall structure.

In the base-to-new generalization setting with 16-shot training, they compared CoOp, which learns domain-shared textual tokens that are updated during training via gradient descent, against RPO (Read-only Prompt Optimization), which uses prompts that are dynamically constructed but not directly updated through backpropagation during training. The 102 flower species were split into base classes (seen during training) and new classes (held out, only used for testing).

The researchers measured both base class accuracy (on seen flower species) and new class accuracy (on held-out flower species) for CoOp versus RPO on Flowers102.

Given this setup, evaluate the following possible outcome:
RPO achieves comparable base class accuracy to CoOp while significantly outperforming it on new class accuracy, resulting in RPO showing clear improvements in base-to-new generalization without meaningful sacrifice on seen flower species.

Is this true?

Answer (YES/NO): NO